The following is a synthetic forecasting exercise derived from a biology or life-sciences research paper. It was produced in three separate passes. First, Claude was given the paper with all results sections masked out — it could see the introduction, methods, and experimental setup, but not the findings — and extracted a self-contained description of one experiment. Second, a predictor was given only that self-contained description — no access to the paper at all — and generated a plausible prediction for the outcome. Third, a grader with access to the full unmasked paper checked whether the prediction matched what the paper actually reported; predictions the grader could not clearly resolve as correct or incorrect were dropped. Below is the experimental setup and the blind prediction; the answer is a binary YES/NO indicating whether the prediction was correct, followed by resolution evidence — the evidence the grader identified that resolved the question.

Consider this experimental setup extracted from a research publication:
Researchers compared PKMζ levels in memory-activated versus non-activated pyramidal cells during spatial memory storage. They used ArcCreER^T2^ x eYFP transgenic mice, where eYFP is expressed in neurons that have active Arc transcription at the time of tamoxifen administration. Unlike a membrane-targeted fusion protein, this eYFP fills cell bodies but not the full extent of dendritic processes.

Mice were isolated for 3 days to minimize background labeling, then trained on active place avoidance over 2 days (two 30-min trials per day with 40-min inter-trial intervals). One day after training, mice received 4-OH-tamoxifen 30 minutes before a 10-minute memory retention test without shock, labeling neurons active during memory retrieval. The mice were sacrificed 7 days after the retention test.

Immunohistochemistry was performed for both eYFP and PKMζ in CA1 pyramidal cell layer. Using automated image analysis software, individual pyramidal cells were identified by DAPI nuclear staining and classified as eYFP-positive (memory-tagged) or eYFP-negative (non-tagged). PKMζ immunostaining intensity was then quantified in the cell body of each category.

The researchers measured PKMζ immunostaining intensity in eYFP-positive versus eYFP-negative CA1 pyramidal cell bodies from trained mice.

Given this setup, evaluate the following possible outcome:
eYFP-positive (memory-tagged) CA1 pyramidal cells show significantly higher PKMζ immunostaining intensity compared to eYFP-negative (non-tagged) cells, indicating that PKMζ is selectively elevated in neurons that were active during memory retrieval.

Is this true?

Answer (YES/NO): YES